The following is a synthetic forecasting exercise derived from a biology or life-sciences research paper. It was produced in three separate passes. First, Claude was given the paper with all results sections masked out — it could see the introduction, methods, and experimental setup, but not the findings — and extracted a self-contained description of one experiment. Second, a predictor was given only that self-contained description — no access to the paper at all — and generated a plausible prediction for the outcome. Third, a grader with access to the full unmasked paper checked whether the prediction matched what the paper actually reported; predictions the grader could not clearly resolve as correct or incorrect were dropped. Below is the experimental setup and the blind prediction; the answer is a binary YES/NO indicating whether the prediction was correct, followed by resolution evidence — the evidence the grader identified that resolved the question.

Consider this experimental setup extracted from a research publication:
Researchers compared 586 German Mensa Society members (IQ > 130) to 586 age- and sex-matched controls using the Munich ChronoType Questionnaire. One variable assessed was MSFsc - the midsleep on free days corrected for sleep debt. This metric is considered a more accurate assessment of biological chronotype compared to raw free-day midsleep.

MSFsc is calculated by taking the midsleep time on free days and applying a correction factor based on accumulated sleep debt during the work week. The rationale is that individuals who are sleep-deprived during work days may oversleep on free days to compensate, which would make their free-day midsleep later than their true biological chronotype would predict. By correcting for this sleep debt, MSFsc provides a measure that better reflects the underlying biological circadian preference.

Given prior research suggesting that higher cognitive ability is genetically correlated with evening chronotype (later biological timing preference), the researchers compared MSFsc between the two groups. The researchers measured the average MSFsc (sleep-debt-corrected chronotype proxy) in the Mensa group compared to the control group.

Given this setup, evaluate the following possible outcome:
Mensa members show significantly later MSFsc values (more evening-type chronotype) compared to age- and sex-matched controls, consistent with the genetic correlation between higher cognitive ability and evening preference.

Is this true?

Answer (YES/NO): NO